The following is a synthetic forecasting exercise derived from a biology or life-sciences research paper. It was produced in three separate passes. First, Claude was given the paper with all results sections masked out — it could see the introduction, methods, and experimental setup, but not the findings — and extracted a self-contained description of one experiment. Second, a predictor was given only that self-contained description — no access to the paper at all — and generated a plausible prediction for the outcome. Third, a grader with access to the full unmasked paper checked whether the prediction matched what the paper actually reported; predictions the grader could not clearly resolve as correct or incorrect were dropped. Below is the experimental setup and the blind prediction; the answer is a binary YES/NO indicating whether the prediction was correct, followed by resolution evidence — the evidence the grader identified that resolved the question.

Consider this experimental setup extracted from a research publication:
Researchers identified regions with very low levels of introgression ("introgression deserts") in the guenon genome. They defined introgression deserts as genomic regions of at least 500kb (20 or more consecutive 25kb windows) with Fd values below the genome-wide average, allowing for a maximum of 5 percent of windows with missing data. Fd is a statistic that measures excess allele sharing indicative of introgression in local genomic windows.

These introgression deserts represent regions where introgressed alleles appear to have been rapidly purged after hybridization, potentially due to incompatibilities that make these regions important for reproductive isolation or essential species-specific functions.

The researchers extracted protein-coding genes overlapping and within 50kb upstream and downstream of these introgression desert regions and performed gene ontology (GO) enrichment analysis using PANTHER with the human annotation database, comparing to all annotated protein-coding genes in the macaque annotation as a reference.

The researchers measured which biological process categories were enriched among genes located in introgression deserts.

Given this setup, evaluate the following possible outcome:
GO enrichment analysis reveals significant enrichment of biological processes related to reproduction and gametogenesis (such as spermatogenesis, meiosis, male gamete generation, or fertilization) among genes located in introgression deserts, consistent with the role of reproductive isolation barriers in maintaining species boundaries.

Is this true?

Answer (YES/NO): NO